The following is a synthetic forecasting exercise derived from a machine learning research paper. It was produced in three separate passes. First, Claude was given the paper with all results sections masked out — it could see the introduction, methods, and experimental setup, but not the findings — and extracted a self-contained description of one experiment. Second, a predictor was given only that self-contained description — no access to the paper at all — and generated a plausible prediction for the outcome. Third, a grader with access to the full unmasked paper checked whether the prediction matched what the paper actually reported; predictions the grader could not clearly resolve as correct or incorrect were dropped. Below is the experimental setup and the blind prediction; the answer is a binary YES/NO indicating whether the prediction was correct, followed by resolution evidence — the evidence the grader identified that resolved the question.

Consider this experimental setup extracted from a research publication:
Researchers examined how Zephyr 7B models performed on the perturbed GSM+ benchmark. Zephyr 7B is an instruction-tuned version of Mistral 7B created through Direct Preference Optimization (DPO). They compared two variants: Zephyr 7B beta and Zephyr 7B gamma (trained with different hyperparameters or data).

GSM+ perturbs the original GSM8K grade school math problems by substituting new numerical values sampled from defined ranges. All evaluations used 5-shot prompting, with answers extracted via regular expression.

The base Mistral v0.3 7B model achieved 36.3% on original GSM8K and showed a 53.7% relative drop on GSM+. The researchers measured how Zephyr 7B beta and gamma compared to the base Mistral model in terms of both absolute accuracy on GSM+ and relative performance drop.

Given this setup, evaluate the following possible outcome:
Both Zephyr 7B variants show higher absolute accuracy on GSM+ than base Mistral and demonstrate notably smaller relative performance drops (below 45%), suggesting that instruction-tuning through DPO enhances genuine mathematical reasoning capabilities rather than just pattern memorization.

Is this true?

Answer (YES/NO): NO